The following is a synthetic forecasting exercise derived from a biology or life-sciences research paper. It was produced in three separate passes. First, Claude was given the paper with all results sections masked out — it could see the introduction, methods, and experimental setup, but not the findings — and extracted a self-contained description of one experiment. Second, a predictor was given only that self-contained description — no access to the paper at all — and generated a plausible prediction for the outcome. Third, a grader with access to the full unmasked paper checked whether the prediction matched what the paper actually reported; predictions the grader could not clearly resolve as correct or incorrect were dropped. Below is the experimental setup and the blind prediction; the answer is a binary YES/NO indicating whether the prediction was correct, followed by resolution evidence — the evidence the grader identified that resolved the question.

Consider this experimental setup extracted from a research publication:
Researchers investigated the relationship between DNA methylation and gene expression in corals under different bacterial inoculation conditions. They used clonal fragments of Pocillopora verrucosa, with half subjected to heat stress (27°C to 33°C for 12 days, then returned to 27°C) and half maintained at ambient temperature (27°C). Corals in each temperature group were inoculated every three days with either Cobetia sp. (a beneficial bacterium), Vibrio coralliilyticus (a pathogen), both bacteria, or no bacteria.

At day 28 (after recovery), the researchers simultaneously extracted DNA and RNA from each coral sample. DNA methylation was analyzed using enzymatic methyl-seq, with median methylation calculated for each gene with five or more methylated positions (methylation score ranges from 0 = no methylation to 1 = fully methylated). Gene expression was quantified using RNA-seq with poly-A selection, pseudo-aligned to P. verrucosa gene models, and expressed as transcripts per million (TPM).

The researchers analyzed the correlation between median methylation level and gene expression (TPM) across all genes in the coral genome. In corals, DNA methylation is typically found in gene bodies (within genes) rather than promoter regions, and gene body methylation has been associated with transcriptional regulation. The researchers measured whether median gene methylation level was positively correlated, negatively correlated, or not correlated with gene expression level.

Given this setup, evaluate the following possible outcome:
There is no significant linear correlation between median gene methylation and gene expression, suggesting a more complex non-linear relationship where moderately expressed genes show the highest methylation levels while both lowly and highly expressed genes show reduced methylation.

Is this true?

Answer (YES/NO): NO